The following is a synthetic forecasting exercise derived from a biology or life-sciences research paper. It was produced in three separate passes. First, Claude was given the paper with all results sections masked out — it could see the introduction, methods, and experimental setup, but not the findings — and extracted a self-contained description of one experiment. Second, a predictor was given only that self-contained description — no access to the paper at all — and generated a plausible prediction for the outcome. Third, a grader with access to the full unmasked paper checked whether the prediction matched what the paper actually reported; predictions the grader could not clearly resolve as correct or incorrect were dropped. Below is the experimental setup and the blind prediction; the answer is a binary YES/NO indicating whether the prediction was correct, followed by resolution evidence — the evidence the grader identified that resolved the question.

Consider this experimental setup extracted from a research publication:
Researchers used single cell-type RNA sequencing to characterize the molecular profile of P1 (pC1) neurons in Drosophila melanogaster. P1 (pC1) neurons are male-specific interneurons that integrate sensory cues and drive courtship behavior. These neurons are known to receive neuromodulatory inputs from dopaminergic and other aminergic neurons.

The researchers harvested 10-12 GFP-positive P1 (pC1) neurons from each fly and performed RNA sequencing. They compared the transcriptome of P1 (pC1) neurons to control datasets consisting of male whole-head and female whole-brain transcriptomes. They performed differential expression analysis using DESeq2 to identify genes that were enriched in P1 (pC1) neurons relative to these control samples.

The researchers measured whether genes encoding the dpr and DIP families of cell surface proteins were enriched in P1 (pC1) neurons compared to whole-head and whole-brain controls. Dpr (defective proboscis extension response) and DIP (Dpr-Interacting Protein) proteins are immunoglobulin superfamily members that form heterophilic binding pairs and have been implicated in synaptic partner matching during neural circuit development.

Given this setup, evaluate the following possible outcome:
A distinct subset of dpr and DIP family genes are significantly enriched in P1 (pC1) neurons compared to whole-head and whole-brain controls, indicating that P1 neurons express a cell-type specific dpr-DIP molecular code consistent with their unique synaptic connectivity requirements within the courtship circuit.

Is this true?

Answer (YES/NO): YES